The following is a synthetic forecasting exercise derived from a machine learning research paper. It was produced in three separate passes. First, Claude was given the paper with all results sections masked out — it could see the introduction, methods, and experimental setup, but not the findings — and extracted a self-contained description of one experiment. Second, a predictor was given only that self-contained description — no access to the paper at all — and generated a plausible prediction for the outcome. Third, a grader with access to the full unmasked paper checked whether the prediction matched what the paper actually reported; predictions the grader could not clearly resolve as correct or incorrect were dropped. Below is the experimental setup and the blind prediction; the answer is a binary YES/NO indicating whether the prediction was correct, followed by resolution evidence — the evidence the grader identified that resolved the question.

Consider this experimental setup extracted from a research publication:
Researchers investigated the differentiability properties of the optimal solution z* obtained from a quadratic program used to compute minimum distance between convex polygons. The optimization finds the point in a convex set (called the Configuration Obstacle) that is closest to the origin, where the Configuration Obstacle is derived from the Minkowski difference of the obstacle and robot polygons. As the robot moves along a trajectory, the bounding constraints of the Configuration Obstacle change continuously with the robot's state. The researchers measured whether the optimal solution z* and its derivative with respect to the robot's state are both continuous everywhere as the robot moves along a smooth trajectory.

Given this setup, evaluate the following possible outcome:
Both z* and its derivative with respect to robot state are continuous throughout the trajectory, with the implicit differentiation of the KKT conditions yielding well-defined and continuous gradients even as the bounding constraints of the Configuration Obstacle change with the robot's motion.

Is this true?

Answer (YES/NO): NO